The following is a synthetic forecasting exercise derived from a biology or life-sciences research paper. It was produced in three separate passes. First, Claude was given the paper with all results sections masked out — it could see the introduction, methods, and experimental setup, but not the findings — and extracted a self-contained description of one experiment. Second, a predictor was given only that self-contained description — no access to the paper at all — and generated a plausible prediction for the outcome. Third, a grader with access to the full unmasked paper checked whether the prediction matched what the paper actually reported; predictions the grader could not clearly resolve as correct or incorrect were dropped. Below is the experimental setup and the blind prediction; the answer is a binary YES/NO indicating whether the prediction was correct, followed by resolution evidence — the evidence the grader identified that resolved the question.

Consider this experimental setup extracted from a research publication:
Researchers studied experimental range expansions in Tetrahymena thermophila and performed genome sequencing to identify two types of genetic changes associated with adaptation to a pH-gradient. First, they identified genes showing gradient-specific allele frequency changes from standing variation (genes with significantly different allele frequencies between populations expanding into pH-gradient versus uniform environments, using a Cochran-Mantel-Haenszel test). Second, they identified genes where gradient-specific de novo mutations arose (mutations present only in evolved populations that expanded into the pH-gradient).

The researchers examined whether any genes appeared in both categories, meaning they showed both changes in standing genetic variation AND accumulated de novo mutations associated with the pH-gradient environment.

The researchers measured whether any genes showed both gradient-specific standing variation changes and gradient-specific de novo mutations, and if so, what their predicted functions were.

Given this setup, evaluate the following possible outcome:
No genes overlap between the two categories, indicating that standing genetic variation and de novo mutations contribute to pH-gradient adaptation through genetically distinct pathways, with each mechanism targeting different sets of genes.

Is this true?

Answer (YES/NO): NO